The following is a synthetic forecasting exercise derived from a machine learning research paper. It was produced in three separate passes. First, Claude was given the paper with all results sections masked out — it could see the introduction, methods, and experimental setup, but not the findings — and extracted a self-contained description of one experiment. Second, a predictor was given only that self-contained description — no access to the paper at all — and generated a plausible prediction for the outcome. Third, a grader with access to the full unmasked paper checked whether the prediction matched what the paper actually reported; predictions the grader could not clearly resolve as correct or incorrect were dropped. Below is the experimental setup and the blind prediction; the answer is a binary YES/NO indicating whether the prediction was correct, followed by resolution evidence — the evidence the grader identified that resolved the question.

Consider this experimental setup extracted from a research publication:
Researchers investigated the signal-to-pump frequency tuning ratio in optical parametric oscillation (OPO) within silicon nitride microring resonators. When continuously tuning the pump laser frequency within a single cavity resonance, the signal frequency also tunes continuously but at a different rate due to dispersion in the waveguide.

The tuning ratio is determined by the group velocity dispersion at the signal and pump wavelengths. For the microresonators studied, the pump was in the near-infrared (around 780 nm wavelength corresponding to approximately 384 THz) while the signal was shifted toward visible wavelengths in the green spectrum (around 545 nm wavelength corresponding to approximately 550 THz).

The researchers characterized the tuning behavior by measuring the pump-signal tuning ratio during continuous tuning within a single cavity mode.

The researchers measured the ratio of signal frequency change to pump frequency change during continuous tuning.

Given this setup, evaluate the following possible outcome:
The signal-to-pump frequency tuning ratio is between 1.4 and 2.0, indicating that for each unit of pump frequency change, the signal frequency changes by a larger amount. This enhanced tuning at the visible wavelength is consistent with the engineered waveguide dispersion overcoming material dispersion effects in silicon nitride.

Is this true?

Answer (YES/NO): NO